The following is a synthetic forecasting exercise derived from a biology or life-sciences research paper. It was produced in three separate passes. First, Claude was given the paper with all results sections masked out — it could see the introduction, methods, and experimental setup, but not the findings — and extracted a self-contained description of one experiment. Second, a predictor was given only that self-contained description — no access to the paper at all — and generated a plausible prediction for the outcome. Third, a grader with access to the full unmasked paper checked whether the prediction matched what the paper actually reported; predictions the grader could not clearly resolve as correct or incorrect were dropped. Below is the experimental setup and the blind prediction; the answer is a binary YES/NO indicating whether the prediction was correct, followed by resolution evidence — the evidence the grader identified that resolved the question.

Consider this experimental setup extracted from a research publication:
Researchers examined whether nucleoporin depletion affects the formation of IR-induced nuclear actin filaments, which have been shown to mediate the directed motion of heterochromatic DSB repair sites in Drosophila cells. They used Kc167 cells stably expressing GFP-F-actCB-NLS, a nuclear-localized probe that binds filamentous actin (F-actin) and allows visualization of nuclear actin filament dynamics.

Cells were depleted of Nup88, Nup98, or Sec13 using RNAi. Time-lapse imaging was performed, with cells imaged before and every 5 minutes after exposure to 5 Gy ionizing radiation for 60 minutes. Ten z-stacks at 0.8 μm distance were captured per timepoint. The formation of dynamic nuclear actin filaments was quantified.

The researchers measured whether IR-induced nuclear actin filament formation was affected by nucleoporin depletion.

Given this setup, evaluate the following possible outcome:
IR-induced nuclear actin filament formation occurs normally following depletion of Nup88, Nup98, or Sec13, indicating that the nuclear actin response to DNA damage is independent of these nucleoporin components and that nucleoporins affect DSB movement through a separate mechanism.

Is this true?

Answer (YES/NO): YES